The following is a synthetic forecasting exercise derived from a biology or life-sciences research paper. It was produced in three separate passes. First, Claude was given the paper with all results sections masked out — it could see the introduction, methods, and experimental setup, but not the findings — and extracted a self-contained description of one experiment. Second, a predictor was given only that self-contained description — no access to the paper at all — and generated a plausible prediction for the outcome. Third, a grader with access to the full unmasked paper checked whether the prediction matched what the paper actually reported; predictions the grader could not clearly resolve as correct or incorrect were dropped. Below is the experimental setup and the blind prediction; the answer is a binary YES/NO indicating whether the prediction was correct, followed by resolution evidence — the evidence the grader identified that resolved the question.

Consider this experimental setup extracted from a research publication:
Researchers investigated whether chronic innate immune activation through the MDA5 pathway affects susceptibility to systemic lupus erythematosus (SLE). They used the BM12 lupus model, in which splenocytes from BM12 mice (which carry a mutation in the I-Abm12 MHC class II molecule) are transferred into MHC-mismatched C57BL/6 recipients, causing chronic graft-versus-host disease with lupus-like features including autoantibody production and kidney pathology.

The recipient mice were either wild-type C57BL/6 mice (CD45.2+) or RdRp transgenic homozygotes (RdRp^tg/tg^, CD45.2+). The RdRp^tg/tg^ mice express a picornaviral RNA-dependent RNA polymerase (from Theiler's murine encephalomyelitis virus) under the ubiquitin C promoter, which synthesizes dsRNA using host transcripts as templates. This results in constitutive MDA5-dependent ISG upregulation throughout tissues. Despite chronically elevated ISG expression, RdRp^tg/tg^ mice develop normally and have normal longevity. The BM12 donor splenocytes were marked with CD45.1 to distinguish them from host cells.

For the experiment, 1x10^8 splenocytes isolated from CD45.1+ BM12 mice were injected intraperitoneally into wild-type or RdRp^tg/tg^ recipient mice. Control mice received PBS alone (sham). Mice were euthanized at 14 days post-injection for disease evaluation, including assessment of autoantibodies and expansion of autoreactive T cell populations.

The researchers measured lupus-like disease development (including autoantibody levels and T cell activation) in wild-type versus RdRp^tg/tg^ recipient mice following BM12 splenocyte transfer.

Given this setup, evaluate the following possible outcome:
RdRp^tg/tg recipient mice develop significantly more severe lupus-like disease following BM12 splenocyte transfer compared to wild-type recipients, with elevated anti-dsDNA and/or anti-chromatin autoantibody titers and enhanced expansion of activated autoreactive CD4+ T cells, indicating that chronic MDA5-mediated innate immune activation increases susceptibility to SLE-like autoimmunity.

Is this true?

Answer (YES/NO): NO